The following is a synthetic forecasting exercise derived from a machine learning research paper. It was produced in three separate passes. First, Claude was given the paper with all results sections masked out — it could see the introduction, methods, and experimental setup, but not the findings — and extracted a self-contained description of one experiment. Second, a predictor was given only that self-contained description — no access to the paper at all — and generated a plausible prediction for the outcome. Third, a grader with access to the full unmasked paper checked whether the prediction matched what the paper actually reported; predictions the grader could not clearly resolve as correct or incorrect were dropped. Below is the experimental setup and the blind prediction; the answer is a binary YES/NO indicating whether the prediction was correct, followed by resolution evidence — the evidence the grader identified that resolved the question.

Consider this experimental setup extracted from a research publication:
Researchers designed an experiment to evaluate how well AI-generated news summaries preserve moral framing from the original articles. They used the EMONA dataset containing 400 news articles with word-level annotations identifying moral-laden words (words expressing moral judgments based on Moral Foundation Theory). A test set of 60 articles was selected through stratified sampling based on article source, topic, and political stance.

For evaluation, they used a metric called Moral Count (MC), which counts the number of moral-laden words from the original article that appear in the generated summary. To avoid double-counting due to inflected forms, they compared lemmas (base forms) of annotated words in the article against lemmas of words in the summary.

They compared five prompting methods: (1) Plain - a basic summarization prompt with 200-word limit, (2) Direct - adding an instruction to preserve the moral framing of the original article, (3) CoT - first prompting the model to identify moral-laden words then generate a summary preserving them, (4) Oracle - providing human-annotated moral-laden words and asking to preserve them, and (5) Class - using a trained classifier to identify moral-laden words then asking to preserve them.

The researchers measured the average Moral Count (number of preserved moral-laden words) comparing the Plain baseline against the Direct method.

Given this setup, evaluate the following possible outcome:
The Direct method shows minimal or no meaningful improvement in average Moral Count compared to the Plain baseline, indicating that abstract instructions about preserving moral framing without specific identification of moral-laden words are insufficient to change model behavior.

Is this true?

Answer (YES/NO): NO